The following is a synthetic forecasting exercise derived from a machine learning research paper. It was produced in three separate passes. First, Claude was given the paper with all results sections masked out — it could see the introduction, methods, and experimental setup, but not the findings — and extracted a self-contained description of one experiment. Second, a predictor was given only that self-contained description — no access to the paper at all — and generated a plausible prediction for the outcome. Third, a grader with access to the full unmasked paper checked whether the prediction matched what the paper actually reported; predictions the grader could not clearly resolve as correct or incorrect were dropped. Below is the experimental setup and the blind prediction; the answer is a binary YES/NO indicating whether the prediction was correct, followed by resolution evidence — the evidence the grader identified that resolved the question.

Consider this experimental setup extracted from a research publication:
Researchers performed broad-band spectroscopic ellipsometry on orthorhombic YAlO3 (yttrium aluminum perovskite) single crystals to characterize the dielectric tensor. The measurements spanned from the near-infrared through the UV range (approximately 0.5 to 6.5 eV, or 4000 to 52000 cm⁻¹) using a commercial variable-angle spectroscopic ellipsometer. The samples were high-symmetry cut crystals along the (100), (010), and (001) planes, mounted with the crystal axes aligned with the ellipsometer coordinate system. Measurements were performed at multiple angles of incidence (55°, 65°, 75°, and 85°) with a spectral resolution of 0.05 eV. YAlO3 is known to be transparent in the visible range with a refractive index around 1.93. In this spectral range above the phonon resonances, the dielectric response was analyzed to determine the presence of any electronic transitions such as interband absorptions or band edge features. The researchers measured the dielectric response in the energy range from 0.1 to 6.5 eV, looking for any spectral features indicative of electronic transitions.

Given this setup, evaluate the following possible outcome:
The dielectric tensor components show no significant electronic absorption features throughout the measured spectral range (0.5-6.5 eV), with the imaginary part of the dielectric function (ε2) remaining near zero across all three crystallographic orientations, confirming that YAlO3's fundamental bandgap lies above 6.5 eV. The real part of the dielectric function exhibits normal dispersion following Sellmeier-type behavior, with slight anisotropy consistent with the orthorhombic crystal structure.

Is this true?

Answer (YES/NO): YES